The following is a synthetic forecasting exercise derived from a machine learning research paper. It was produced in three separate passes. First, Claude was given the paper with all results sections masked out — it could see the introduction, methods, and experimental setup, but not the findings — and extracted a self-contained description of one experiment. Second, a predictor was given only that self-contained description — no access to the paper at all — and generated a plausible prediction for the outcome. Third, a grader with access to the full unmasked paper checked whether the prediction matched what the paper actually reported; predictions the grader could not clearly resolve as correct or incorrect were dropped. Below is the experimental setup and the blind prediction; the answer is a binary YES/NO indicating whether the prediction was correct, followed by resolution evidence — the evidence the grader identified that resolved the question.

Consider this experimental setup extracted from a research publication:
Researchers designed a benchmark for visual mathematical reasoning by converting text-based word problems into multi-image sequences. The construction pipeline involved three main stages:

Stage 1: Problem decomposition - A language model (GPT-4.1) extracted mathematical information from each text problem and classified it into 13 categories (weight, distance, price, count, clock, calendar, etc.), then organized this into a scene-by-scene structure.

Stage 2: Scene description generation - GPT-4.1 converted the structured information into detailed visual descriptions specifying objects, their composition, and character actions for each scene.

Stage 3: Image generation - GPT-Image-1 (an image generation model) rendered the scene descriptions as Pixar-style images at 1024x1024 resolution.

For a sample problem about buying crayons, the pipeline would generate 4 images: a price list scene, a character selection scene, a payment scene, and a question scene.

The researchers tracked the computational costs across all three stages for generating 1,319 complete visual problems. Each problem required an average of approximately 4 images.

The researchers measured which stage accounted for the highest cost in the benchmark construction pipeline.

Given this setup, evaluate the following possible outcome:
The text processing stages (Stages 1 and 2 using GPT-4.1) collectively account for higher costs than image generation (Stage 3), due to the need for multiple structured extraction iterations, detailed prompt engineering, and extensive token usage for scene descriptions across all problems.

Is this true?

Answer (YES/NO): NO